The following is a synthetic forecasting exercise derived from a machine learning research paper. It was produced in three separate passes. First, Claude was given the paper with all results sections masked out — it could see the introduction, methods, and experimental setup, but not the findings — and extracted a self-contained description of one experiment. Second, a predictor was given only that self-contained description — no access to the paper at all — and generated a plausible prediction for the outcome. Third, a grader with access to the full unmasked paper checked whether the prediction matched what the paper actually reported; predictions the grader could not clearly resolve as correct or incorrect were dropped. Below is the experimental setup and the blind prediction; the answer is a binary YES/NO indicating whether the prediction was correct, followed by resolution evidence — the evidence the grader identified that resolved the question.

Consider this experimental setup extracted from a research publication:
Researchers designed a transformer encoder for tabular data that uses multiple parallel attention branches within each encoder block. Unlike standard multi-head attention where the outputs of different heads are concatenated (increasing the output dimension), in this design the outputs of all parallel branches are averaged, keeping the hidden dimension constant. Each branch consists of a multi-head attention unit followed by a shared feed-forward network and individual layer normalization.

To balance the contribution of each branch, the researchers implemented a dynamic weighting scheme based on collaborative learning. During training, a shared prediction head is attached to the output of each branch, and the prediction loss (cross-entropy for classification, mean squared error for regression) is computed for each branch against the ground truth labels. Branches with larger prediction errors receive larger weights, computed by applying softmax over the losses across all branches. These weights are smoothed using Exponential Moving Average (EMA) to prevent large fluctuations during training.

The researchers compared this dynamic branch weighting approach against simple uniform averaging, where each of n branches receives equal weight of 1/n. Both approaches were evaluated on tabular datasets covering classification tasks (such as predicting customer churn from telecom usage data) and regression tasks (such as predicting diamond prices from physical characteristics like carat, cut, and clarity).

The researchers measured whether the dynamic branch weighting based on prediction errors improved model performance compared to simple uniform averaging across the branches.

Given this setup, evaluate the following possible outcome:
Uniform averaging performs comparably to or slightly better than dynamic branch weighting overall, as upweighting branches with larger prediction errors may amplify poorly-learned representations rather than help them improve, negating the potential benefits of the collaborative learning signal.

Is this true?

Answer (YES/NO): NO